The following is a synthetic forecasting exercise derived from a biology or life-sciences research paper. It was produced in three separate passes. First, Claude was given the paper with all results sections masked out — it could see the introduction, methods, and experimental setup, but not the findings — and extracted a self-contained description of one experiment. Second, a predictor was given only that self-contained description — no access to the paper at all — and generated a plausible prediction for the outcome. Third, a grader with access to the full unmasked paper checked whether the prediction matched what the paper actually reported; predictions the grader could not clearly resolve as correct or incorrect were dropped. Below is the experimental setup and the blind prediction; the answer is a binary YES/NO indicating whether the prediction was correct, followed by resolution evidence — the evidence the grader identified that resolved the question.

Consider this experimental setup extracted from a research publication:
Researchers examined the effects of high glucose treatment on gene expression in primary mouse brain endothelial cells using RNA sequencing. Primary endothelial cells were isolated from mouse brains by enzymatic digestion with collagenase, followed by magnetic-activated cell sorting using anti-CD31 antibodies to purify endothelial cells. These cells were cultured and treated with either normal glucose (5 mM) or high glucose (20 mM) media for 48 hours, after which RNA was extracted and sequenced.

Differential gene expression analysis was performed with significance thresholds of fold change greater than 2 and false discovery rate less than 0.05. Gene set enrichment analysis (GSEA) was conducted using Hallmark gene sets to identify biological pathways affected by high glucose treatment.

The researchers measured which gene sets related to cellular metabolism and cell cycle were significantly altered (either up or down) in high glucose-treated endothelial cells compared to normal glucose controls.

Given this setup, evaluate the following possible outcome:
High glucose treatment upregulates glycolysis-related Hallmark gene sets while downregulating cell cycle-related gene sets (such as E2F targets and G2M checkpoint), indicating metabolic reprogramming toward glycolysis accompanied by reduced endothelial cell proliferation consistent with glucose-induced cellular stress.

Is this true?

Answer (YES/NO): NO